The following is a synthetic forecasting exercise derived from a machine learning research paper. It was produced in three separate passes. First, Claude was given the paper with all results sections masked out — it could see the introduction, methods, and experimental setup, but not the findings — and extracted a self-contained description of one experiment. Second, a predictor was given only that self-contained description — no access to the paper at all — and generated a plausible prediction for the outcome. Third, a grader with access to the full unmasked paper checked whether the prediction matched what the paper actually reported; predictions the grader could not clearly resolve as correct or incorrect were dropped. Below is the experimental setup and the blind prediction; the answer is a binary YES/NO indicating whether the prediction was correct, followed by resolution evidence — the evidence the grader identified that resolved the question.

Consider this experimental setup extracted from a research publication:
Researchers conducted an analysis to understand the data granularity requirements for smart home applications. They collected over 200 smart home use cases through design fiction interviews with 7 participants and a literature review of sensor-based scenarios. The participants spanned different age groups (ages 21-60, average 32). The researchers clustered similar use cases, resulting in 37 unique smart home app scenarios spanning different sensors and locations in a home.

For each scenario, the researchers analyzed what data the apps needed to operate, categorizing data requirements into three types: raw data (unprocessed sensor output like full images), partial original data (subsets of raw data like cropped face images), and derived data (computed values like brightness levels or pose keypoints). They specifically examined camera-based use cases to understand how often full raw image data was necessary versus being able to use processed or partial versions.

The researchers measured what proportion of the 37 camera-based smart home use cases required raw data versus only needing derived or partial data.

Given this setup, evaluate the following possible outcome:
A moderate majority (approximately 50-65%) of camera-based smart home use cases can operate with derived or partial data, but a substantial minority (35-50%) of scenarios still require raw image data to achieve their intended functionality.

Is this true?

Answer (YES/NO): NO